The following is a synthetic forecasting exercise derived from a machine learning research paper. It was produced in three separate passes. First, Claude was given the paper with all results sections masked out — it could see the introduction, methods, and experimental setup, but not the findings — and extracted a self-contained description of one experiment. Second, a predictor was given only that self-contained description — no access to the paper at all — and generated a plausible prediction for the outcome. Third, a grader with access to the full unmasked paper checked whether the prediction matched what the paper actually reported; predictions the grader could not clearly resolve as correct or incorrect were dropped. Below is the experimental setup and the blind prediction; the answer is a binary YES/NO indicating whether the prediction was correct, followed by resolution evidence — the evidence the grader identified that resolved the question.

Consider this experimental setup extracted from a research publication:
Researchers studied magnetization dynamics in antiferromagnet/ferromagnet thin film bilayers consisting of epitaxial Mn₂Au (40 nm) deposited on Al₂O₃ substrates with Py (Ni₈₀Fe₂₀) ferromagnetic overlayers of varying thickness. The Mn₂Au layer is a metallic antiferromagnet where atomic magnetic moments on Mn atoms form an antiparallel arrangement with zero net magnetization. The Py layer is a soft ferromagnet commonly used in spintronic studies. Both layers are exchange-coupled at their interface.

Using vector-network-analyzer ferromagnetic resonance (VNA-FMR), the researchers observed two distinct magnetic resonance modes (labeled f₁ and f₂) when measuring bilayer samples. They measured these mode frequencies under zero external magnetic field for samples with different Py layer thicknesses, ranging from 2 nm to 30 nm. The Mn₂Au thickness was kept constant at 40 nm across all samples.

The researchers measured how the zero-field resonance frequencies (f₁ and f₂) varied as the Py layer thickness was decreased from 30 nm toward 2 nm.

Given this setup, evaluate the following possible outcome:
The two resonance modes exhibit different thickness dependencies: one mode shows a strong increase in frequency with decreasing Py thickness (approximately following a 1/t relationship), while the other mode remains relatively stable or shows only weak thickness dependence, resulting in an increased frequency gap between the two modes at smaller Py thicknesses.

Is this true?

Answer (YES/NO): NO